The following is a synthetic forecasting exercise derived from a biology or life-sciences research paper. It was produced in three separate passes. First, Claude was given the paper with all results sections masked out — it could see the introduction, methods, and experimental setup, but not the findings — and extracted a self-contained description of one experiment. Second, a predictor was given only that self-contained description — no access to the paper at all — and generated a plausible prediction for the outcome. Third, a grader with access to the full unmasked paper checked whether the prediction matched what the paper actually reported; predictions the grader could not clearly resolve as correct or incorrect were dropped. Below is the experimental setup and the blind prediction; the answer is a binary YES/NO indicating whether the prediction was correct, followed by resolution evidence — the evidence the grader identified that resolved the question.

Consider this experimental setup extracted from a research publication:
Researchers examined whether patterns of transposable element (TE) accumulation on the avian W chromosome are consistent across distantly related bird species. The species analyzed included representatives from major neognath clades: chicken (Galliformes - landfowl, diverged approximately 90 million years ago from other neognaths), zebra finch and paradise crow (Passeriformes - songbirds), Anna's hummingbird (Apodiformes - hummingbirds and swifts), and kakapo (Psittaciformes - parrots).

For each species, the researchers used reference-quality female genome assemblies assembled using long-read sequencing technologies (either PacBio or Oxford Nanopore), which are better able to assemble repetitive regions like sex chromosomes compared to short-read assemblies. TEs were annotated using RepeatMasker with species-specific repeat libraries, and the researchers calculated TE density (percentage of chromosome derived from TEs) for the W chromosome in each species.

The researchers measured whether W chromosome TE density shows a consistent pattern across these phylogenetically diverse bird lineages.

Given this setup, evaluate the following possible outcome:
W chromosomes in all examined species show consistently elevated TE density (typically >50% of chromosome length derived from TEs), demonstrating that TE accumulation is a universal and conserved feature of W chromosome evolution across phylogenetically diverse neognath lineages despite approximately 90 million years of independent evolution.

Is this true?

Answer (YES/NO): YES